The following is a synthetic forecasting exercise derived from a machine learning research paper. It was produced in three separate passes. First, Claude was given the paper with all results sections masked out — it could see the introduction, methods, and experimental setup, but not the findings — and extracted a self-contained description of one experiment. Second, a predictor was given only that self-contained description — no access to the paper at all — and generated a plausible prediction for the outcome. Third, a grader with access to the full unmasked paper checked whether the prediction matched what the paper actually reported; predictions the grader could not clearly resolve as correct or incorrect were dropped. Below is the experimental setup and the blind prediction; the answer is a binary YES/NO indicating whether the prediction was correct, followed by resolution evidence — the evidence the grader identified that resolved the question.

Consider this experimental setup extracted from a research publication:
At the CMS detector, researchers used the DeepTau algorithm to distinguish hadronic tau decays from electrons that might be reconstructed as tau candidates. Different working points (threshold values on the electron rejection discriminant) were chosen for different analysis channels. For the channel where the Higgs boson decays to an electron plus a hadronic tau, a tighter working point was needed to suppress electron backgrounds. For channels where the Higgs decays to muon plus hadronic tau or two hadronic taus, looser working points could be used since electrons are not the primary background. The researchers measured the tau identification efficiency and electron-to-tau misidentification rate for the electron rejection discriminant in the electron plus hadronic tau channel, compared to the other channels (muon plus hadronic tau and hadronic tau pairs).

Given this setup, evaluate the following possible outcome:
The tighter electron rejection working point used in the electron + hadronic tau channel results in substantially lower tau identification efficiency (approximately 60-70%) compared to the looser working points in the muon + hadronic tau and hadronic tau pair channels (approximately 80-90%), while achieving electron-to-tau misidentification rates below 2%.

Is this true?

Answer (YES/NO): NO